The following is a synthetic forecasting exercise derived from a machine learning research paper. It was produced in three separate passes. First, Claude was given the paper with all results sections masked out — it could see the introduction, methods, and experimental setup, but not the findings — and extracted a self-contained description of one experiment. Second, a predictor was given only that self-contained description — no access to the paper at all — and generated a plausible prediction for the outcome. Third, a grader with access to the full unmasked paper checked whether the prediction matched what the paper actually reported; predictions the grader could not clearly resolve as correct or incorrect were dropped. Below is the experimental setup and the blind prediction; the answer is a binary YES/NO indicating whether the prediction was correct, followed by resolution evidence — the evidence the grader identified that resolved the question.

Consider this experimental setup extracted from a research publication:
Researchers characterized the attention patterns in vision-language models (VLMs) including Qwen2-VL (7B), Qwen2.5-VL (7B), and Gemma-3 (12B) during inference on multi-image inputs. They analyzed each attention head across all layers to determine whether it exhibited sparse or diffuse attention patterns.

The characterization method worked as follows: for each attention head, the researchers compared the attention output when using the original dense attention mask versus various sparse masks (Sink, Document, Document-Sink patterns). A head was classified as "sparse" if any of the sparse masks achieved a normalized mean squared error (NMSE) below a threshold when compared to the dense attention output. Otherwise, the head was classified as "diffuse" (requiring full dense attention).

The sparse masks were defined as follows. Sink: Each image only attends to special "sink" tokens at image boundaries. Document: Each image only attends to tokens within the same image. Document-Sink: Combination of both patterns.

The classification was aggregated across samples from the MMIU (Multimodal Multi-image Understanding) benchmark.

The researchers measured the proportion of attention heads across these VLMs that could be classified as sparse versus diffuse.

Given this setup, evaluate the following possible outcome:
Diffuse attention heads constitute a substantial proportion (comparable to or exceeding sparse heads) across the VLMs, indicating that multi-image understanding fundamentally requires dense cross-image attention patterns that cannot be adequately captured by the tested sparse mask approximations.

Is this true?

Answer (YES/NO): NO